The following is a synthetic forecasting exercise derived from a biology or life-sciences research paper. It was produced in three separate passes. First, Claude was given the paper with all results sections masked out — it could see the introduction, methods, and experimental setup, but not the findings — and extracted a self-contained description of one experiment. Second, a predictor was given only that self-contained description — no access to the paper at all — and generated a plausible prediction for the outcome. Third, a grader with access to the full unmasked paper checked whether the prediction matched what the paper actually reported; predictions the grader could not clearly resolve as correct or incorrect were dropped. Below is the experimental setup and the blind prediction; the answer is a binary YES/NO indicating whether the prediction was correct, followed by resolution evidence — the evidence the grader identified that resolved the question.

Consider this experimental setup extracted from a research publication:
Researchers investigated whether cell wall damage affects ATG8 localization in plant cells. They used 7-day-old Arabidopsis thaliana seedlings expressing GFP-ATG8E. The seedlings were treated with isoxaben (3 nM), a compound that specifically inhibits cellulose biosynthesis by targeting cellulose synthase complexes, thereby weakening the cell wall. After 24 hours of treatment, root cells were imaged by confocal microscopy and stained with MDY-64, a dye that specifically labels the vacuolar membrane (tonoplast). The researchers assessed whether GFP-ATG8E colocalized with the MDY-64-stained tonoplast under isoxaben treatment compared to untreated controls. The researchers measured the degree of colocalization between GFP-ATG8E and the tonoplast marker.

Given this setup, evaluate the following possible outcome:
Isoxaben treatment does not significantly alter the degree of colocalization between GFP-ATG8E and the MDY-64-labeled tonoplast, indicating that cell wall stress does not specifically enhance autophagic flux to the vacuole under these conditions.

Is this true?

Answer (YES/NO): NO